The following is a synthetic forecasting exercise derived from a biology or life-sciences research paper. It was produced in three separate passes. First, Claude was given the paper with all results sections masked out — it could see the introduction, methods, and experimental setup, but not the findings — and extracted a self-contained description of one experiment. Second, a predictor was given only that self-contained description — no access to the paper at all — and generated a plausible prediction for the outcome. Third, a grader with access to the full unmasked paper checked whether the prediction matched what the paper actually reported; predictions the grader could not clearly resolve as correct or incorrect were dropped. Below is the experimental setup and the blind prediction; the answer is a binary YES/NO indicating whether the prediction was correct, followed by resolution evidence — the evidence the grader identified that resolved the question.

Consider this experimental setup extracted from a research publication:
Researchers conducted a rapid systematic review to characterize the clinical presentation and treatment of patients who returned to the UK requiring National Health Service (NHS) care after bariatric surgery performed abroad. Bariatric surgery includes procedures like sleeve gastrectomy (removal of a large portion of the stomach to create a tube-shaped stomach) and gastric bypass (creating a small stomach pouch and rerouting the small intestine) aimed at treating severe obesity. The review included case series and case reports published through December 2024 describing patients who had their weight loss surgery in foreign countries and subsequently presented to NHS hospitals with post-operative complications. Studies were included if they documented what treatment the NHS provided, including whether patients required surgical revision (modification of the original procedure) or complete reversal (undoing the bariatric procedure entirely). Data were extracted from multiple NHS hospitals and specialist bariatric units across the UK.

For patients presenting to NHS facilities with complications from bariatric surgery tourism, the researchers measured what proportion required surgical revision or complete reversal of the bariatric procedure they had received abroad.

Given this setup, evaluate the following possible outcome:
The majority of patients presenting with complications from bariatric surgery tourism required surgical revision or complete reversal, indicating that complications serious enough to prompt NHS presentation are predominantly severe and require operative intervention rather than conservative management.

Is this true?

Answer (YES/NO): NO